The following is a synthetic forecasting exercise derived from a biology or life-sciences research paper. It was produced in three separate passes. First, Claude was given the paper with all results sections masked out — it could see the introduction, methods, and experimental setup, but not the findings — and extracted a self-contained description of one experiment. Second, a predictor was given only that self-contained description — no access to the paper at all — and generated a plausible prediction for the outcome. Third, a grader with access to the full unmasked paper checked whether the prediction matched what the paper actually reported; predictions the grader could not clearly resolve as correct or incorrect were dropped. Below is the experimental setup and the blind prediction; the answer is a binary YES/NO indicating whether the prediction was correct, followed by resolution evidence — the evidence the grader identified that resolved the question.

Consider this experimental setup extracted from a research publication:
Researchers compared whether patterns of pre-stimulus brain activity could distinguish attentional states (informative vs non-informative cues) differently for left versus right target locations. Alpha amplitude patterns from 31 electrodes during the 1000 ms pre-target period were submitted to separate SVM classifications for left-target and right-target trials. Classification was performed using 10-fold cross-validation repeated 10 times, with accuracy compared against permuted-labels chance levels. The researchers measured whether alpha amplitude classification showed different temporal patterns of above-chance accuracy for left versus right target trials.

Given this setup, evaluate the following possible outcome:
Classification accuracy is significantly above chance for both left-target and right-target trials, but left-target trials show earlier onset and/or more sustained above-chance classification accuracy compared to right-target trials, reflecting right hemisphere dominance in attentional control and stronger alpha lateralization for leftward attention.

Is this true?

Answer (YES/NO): NO